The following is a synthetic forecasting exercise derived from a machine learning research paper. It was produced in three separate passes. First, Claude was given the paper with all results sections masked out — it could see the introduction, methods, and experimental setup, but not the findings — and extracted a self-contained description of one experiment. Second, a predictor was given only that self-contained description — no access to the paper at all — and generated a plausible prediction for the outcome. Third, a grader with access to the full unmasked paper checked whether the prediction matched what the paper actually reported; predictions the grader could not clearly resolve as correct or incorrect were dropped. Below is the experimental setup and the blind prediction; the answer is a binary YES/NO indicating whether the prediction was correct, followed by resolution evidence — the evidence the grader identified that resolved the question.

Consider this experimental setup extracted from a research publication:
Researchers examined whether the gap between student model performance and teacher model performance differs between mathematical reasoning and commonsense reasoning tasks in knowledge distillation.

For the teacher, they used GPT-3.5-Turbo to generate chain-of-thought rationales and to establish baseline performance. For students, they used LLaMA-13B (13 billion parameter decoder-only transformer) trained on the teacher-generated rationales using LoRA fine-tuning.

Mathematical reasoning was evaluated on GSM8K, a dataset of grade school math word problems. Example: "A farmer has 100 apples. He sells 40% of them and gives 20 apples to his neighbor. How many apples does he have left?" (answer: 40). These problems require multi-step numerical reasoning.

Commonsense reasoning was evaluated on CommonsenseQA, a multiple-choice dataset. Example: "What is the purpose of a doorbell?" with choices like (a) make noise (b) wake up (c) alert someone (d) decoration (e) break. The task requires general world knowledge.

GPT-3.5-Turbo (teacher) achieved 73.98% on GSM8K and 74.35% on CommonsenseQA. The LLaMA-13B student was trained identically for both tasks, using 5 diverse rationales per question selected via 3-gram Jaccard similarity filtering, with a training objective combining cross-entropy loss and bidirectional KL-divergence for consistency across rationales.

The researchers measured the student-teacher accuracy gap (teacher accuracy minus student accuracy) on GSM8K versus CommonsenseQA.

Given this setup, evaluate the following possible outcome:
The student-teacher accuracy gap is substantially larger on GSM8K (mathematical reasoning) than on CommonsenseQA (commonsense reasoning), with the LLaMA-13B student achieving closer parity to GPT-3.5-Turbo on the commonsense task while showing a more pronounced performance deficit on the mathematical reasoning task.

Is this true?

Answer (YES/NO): YES